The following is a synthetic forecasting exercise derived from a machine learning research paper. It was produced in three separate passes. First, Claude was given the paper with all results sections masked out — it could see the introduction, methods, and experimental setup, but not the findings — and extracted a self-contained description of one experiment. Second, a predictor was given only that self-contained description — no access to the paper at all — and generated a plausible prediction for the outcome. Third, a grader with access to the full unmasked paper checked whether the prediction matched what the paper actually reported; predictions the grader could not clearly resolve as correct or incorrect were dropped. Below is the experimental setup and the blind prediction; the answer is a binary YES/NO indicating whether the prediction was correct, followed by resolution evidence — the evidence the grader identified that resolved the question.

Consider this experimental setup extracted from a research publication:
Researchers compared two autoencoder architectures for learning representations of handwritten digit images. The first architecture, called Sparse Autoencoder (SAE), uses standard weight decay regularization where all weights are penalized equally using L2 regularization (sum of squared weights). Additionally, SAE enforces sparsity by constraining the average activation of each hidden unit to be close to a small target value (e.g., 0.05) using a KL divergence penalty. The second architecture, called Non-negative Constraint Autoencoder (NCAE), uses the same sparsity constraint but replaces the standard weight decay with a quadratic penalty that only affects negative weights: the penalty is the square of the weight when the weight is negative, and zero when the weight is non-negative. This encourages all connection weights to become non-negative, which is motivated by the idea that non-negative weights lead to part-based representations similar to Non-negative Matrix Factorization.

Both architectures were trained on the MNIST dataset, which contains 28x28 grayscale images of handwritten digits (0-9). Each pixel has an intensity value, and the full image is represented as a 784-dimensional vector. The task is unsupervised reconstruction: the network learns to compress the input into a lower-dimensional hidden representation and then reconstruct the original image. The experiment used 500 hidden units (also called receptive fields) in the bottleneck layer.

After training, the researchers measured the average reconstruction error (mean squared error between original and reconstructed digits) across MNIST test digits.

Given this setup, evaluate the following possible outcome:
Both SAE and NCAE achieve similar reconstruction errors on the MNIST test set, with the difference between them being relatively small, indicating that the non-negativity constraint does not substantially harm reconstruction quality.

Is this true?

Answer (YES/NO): NO